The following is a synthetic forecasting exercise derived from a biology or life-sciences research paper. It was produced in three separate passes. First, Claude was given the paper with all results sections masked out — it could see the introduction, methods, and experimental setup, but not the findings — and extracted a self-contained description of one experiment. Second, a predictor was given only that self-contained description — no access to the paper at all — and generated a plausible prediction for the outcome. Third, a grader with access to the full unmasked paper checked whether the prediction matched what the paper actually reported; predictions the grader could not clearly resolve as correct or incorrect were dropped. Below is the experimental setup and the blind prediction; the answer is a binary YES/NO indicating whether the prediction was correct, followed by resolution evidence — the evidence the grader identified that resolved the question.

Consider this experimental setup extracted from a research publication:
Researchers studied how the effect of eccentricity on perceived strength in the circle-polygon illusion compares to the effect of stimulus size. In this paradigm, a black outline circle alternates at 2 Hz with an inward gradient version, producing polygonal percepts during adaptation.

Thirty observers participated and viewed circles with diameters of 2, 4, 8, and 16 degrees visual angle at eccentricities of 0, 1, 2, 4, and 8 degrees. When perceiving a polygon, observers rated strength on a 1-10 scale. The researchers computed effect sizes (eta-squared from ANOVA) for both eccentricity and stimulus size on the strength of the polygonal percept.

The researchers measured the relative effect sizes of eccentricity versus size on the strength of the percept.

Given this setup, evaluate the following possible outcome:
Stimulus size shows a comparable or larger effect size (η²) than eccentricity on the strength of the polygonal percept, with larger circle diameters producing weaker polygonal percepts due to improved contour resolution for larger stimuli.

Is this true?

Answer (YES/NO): NO